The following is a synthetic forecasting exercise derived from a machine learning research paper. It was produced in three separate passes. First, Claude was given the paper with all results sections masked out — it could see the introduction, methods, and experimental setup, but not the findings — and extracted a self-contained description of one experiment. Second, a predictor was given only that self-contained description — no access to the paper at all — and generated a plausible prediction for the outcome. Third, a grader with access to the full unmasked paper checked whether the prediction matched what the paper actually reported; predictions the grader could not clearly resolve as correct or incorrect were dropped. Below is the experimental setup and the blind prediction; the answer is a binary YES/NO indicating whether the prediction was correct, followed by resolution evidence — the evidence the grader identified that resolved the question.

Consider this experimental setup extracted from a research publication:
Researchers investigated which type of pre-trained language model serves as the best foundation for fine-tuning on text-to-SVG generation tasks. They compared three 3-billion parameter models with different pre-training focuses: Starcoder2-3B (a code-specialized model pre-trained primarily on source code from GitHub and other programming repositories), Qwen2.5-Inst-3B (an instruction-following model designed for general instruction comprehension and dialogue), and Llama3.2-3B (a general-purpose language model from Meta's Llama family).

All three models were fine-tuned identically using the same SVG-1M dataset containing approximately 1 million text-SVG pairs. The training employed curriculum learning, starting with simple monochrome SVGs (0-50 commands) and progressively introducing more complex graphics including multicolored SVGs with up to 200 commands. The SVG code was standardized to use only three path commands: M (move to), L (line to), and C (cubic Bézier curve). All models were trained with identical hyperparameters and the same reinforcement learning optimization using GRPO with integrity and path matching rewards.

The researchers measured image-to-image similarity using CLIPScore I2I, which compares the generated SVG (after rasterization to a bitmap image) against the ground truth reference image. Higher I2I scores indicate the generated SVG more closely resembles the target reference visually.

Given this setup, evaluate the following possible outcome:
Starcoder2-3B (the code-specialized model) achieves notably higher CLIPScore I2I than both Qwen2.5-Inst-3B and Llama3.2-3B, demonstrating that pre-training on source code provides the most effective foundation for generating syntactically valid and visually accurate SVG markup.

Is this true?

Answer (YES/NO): YES